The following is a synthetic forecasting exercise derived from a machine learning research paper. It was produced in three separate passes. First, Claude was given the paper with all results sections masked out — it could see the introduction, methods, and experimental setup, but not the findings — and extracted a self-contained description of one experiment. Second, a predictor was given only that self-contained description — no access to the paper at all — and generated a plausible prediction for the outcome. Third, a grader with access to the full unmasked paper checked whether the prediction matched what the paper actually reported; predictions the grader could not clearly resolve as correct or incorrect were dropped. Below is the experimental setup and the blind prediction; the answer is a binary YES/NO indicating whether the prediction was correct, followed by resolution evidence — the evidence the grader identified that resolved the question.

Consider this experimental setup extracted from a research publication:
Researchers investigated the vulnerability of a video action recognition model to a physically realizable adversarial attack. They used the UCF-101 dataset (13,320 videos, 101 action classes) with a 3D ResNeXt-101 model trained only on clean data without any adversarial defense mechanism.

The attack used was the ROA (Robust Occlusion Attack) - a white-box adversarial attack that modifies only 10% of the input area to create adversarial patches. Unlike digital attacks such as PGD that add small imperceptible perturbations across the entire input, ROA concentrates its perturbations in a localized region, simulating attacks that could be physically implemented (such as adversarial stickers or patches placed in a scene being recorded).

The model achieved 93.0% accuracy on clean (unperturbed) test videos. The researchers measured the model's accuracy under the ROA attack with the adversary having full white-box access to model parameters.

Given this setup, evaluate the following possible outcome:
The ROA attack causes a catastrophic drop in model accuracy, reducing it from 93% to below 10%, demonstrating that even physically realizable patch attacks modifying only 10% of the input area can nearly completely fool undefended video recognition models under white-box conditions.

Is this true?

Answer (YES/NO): YES